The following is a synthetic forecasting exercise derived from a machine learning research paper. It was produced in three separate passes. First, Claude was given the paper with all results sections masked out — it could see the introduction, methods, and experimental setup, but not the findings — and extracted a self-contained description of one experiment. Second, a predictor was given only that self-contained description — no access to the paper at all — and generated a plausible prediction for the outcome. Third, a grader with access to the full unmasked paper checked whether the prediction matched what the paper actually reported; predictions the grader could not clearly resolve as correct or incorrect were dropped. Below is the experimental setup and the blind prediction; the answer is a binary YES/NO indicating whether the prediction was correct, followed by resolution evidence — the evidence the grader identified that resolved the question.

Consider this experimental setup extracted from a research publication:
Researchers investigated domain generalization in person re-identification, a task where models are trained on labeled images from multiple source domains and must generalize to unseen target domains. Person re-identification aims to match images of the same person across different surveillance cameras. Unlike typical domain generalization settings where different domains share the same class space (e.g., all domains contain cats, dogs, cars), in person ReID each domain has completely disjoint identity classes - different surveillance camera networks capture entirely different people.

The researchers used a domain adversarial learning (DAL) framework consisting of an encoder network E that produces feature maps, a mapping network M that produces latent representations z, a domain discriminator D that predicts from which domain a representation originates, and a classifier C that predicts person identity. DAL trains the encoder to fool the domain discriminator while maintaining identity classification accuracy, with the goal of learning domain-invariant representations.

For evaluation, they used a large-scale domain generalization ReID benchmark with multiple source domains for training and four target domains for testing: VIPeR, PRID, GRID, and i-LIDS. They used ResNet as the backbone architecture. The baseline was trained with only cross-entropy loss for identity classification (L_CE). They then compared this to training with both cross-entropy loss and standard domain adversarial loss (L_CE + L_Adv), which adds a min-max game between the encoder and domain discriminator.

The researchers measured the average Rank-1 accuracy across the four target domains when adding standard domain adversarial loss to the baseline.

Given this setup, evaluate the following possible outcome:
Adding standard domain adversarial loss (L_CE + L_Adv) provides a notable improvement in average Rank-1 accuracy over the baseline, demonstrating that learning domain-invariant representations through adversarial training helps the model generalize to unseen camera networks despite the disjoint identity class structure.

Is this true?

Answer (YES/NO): NO